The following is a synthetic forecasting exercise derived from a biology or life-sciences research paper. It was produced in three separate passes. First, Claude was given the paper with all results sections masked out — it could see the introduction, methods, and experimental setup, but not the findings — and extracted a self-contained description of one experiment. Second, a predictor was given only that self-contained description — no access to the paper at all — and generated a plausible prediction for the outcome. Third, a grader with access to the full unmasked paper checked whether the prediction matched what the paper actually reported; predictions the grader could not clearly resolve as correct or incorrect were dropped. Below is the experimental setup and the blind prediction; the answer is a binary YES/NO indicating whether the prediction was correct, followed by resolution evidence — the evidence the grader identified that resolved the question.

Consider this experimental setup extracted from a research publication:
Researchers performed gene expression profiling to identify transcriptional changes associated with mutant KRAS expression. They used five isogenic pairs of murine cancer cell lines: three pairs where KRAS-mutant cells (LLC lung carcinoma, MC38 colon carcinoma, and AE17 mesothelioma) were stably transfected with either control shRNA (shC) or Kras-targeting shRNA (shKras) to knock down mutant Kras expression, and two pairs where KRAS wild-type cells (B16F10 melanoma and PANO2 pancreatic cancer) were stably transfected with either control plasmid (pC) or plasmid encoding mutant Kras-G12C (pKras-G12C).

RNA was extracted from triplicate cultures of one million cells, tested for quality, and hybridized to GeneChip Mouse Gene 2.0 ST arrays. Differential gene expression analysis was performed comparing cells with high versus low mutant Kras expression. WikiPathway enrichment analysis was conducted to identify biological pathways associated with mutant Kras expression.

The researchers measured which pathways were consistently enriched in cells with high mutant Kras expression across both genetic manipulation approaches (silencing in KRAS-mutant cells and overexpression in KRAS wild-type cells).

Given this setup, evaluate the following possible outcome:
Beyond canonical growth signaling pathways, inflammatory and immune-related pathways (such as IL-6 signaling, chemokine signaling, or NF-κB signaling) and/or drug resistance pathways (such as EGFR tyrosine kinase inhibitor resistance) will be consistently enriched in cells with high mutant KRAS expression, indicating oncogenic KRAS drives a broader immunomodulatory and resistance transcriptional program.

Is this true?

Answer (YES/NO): YES